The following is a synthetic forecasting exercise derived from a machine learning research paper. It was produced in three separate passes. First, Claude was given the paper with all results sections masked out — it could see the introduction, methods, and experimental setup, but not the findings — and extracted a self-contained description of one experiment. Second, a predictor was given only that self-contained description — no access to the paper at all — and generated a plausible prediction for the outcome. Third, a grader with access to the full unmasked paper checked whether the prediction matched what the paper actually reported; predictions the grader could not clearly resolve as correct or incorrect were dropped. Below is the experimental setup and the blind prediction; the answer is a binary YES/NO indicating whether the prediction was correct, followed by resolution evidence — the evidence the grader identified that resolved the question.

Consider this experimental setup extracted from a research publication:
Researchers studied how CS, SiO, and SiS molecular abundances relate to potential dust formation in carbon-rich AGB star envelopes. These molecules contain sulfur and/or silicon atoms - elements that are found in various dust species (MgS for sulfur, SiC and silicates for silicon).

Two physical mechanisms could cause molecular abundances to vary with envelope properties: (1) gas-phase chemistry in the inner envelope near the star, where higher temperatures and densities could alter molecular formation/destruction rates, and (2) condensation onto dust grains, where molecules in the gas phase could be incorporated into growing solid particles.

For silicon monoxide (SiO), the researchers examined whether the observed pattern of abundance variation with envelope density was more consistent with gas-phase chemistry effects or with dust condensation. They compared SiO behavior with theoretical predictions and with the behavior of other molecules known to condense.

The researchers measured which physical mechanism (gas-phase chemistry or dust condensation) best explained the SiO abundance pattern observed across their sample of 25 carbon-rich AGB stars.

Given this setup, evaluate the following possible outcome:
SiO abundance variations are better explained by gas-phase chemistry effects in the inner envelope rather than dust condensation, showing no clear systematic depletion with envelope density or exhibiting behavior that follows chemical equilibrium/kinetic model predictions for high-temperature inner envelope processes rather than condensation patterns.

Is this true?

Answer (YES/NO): NO